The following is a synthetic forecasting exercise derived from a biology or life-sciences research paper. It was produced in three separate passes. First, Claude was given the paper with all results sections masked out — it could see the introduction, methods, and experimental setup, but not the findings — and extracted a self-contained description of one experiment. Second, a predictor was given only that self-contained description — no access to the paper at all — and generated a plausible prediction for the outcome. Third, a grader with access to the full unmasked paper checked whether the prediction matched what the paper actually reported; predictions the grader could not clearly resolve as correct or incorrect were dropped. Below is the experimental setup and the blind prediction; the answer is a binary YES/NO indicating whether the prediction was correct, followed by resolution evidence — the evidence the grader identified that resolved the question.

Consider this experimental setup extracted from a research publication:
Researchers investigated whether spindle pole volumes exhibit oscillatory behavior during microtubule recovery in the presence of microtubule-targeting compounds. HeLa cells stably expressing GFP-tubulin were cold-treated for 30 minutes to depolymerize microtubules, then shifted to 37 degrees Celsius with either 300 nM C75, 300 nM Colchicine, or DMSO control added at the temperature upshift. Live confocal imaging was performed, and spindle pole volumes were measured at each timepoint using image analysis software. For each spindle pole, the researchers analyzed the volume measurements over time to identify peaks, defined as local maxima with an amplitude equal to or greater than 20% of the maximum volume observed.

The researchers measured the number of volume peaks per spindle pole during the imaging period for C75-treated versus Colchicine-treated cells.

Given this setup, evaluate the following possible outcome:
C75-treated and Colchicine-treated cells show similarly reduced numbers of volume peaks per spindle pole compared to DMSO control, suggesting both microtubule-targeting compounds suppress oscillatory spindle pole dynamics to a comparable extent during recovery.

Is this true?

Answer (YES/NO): NO